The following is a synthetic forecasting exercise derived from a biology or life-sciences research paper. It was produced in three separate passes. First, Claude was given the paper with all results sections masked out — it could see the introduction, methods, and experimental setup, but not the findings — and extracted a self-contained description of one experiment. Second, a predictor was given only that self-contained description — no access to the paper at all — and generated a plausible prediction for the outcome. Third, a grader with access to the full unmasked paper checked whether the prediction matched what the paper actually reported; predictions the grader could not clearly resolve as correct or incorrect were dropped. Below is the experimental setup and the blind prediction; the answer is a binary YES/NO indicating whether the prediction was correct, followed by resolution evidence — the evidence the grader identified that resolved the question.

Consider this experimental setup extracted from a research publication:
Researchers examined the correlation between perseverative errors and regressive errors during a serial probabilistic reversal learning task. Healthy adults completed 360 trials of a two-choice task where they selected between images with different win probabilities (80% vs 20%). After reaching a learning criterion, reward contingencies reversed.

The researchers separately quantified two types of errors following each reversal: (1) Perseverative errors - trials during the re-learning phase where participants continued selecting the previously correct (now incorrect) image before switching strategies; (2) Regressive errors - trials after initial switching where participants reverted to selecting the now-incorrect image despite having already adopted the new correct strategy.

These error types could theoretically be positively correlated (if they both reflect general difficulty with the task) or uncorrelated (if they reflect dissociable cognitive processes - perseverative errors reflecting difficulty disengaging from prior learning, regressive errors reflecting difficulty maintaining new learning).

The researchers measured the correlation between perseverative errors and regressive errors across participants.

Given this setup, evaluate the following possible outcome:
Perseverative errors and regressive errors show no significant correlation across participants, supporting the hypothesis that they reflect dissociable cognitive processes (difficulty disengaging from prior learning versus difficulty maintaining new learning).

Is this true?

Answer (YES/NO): NO